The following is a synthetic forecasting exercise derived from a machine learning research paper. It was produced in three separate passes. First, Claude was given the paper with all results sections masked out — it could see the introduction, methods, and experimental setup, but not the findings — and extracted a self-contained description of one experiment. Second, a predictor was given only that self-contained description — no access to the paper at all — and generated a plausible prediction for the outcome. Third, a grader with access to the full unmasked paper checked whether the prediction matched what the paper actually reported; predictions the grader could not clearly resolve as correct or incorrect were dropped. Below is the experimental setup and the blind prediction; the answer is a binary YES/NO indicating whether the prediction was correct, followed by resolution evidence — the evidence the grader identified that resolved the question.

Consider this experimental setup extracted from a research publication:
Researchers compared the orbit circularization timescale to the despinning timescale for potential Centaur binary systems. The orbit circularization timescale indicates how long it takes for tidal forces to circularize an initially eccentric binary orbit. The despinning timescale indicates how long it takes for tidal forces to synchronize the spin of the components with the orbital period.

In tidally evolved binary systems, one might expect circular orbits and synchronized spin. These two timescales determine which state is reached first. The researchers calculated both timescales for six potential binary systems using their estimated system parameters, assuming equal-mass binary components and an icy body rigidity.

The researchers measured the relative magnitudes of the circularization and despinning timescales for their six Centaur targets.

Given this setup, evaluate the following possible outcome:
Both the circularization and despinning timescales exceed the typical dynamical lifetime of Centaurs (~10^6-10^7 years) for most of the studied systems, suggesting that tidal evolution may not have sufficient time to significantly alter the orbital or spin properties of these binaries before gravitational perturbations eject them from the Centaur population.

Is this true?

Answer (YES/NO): NO